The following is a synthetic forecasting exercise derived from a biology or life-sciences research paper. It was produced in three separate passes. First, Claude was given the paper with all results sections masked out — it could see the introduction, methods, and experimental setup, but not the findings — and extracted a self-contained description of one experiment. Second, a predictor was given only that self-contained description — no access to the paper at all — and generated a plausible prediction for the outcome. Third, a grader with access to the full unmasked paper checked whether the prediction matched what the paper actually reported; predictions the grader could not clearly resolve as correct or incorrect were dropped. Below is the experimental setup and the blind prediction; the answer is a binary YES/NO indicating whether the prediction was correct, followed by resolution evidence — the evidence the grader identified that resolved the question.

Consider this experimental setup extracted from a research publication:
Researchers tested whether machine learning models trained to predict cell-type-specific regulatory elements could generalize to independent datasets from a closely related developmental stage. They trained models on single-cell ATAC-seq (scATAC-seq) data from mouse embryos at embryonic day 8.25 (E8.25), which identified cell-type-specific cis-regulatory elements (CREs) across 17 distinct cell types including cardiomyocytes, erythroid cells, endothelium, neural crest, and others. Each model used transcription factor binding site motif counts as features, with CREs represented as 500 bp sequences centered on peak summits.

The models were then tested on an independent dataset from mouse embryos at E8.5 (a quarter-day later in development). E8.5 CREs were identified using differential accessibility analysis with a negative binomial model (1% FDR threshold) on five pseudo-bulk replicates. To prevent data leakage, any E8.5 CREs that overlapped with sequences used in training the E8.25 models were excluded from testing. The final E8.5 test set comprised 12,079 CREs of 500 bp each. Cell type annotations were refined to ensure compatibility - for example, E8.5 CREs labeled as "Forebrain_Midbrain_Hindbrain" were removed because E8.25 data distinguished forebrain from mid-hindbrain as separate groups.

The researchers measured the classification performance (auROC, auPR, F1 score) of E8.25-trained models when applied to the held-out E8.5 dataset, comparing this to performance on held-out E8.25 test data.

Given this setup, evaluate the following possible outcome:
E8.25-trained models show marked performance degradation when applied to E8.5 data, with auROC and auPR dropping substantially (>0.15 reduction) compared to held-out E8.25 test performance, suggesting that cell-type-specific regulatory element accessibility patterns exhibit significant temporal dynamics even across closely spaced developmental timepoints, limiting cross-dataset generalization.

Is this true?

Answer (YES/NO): NO